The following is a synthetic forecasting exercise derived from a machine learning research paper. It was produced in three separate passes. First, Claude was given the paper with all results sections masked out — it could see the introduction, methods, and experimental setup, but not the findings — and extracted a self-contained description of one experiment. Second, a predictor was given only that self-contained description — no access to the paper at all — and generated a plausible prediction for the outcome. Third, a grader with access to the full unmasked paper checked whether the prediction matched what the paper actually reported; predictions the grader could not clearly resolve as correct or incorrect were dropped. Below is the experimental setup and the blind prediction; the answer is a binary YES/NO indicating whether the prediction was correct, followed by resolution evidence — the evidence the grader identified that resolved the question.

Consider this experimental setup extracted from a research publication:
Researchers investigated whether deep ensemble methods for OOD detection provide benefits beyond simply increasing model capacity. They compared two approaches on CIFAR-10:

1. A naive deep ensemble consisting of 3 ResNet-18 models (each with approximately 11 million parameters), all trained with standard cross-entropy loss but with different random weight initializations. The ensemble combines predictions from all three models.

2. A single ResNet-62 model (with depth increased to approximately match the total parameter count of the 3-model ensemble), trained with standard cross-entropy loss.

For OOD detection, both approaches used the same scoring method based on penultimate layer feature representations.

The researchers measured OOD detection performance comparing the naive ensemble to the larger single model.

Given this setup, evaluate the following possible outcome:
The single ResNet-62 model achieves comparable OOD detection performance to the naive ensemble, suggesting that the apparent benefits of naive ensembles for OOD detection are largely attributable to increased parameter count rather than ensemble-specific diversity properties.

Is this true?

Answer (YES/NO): YES